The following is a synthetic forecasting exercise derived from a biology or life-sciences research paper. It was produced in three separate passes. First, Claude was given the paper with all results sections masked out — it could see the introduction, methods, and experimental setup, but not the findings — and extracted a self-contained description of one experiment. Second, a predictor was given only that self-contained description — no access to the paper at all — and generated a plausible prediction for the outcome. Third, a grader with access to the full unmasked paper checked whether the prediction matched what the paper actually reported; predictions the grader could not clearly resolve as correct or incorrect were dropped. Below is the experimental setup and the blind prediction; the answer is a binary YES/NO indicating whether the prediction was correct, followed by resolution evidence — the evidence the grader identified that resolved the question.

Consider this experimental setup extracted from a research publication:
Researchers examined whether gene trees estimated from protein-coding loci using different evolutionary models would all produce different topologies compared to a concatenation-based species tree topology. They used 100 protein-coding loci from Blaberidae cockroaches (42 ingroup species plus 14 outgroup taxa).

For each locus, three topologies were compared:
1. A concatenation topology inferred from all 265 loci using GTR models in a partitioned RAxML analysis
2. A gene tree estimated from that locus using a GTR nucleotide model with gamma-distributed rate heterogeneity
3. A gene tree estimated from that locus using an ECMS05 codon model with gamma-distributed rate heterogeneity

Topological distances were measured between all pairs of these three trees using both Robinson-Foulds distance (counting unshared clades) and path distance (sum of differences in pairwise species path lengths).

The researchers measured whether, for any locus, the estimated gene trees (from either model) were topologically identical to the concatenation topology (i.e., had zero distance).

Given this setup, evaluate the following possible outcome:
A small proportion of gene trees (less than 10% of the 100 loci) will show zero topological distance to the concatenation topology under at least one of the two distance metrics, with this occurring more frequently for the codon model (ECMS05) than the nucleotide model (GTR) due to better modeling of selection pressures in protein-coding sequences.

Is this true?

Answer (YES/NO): NO